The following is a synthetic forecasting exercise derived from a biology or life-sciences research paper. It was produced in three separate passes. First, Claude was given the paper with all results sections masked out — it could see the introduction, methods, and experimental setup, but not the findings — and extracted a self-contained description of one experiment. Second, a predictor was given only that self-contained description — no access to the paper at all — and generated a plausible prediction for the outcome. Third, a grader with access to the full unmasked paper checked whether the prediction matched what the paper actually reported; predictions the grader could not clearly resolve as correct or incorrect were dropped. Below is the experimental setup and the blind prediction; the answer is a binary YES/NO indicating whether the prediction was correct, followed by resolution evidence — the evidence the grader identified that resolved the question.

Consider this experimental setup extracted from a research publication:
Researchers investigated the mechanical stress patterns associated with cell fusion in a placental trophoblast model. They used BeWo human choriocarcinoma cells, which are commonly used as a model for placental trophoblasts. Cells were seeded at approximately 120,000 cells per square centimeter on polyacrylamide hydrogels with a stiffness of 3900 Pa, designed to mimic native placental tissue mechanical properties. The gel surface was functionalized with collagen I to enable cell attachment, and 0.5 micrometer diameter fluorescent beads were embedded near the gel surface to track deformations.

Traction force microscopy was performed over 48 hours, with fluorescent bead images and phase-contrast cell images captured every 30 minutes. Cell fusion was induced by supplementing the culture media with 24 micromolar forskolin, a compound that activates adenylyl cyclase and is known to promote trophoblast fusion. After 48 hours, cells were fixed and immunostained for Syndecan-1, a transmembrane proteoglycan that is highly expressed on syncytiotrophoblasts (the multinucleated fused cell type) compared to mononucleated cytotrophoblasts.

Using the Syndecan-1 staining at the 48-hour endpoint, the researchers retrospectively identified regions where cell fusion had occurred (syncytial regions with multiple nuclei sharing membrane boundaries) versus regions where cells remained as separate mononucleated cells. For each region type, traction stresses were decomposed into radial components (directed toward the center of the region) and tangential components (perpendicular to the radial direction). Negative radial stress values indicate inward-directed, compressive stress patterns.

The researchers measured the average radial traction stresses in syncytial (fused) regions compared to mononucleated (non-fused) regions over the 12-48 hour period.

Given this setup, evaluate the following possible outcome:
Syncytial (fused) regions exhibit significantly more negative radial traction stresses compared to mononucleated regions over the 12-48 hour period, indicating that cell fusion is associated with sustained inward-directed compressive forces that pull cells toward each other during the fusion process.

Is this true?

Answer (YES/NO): YES